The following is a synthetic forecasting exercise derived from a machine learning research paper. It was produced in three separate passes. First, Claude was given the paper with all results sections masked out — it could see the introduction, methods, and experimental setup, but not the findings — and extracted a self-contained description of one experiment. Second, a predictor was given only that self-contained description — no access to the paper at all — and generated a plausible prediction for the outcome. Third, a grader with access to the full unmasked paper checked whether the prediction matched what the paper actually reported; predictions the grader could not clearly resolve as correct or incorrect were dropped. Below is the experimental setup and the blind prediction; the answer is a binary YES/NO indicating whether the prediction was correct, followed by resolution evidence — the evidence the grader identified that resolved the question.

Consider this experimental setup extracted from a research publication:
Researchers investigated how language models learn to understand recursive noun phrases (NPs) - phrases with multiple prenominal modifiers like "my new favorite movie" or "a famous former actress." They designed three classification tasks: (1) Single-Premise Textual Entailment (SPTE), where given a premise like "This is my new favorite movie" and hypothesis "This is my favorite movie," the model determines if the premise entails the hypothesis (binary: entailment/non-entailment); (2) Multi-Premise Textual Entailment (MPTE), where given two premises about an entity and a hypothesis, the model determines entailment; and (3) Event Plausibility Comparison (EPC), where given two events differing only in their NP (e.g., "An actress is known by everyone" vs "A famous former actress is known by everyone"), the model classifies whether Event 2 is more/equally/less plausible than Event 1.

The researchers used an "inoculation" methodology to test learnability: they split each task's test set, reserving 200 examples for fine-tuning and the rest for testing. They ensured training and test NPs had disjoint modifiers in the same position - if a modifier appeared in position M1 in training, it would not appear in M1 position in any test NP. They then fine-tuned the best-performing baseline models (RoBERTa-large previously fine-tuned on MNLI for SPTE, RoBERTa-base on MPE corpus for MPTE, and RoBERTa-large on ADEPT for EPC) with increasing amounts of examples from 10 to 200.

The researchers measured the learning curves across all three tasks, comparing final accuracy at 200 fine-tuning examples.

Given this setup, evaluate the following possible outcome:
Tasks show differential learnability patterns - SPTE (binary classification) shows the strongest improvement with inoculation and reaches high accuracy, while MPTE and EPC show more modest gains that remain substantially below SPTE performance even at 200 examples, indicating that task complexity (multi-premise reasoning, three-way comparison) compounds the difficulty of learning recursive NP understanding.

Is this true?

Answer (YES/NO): NO